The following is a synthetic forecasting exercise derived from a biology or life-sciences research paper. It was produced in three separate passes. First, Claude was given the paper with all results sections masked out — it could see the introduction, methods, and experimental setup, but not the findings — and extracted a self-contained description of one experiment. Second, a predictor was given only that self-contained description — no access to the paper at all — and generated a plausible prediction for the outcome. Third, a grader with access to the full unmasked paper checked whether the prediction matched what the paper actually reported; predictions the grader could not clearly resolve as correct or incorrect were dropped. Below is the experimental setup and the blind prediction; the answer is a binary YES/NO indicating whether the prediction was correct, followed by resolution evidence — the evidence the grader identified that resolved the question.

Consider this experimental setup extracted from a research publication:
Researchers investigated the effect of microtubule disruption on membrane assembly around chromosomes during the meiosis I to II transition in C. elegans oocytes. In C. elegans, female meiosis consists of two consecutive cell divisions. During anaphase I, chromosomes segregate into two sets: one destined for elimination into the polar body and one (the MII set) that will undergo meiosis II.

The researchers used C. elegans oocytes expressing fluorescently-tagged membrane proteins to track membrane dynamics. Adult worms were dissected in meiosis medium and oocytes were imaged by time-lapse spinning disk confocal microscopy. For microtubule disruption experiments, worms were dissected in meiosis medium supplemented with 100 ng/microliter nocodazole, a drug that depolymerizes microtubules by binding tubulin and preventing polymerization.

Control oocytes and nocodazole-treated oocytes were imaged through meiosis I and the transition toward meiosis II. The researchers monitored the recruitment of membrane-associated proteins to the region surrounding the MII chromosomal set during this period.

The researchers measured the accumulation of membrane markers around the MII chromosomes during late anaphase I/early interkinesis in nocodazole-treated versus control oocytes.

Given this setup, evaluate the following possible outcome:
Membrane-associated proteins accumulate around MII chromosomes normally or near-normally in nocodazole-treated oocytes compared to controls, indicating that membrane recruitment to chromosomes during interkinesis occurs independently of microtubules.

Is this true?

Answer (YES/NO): NO